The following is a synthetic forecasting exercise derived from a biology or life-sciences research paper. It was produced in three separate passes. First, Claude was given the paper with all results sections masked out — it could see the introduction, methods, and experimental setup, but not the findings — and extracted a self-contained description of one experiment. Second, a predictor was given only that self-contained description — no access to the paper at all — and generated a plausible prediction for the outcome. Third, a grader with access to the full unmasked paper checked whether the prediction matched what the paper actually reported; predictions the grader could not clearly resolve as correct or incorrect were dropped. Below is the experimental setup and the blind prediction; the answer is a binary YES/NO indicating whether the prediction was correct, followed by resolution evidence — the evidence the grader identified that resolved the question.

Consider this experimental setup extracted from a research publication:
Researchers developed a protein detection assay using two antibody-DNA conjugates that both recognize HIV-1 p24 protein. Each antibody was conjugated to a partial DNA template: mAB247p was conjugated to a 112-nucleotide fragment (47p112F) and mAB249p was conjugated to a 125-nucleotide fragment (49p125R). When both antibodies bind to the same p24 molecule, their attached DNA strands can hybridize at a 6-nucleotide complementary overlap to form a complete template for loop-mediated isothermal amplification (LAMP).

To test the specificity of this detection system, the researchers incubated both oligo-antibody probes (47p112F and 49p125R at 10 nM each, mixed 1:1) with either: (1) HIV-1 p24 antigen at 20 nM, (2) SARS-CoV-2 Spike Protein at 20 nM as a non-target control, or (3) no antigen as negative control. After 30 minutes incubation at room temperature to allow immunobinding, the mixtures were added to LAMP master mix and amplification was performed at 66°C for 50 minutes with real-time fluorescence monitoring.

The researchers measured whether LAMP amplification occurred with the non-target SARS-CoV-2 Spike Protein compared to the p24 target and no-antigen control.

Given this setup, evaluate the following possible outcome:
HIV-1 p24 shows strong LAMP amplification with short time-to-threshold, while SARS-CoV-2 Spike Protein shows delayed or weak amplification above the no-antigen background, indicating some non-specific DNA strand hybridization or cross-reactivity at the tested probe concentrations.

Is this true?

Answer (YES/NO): NO